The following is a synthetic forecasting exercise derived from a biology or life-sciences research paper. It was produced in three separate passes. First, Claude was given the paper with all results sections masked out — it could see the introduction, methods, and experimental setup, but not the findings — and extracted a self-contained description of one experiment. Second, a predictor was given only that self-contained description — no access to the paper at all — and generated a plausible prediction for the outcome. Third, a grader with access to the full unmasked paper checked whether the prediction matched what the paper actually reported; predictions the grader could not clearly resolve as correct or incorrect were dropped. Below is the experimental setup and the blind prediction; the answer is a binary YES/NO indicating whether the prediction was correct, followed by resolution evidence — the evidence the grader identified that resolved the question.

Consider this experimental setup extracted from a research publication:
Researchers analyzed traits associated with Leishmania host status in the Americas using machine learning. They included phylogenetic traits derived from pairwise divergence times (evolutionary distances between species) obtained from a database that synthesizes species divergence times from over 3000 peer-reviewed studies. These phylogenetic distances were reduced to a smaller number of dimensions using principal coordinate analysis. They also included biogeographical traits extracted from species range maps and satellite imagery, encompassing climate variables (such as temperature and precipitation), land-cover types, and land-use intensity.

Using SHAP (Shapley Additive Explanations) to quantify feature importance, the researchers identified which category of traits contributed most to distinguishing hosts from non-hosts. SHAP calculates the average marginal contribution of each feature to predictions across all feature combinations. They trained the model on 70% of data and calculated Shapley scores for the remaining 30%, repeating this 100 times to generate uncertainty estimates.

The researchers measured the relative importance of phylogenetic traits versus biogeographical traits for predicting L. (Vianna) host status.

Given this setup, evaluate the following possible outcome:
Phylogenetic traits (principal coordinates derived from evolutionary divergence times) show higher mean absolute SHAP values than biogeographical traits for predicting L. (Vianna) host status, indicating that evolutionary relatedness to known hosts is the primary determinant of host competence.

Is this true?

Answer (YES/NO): NO